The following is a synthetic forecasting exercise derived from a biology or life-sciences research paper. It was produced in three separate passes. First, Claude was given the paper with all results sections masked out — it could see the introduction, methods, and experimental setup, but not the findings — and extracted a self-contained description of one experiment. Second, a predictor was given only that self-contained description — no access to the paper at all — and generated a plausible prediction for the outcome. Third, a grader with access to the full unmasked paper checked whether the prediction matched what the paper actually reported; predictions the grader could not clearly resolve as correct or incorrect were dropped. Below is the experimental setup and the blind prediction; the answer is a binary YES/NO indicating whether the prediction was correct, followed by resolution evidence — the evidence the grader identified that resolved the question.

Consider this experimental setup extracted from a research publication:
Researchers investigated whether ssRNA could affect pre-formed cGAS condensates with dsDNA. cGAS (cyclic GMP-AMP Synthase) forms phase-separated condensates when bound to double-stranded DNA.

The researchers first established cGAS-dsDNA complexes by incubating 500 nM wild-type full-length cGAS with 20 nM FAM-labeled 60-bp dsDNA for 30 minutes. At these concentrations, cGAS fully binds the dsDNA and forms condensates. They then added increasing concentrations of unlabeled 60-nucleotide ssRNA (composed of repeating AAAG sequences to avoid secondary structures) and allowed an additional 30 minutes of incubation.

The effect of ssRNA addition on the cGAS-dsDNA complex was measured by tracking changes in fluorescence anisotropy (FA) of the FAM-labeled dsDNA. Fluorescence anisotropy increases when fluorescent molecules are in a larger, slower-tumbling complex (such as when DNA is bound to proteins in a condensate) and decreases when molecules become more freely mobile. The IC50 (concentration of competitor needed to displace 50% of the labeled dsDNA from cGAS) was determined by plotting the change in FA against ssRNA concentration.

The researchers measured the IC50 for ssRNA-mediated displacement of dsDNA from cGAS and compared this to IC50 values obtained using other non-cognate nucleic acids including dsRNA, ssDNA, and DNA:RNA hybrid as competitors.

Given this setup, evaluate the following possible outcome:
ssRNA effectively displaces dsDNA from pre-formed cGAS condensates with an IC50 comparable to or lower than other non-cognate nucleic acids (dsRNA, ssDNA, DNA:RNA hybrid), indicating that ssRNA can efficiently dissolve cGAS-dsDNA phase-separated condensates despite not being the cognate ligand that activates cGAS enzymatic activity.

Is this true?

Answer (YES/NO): YES